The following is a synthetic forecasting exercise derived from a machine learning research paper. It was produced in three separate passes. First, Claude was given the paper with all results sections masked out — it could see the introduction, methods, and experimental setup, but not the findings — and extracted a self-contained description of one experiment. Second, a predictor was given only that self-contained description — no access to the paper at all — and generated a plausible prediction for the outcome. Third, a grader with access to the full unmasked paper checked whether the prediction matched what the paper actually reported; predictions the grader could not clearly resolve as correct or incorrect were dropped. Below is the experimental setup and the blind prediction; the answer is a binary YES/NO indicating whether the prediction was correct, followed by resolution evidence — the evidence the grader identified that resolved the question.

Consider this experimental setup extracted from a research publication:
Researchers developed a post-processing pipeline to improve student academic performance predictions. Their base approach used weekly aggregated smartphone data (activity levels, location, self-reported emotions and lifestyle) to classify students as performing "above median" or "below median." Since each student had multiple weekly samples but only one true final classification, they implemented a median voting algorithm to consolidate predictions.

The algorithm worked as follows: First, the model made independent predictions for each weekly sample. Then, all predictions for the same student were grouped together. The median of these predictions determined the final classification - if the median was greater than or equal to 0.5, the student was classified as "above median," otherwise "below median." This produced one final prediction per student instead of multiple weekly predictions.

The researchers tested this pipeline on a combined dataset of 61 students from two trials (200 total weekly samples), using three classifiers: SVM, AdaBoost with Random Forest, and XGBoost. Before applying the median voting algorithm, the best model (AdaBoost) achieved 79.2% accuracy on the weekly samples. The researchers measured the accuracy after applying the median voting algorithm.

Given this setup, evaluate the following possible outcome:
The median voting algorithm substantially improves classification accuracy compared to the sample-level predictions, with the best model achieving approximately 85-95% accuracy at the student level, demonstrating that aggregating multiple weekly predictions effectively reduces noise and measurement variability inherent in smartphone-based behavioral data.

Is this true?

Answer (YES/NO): YES